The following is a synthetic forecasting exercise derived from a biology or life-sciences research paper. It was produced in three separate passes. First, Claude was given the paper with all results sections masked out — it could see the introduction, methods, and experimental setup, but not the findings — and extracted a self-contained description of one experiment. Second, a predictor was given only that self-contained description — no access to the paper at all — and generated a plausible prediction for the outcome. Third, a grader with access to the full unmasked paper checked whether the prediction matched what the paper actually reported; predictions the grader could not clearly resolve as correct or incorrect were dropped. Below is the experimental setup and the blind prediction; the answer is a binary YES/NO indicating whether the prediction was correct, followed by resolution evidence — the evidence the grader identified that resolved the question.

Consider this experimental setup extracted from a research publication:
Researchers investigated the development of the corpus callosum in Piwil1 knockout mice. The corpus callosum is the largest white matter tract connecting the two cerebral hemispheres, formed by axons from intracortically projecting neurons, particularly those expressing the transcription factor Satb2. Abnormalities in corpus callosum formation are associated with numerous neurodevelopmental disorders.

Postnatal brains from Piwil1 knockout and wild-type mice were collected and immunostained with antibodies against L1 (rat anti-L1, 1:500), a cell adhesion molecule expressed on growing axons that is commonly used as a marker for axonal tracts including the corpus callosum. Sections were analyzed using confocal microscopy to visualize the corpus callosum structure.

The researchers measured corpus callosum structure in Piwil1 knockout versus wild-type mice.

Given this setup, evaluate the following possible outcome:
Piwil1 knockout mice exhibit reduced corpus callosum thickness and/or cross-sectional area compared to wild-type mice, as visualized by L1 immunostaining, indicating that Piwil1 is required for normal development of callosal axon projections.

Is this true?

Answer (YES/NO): YES